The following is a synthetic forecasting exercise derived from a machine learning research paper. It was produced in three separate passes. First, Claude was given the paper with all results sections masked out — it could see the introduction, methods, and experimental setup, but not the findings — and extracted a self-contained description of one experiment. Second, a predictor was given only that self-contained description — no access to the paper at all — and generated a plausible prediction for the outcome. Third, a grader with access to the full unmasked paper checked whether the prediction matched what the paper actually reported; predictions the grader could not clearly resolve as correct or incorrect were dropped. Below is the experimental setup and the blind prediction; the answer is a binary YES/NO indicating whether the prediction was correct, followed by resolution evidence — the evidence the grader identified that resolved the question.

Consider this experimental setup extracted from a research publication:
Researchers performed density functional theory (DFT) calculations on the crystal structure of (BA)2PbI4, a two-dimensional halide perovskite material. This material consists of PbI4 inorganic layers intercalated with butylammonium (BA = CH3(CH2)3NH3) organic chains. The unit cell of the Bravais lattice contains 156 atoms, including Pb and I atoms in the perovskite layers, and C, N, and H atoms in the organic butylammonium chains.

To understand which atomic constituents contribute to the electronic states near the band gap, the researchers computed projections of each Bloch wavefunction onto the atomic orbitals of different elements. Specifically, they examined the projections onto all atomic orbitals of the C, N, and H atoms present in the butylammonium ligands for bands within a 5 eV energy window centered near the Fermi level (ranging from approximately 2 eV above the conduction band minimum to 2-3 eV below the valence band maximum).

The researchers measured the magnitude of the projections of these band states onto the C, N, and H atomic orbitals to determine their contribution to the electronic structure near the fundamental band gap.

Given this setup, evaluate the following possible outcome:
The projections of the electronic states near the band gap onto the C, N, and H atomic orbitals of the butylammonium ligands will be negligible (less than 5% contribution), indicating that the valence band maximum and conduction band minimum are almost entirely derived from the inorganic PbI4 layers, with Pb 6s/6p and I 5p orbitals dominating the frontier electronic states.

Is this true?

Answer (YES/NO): YES